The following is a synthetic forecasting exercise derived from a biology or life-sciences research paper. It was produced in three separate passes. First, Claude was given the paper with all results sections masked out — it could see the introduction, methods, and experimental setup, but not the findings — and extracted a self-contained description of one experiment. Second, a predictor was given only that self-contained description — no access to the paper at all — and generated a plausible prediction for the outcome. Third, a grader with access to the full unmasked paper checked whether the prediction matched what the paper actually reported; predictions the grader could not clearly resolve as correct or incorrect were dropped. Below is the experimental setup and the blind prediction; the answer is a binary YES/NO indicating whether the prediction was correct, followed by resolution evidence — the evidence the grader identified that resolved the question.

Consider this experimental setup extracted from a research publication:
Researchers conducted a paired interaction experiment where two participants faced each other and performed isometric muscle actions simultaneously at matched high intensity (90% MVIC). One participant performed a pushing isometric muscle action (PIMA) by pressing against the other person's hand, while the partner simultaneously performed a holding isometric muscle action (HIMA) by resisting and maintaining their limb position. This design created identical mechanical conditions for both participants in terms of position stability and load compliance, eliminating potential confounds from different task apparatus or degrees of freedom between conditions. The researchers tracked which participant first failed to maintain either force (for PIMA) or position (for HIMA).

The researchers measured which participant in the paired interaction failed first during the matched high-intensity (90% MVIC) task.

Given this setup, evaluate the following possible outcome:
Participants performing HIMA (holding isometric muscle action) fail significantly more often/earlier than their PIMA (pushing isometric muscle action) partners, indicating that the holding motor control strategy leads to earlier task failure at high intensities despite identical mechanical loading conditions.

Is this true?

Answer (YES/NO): YES